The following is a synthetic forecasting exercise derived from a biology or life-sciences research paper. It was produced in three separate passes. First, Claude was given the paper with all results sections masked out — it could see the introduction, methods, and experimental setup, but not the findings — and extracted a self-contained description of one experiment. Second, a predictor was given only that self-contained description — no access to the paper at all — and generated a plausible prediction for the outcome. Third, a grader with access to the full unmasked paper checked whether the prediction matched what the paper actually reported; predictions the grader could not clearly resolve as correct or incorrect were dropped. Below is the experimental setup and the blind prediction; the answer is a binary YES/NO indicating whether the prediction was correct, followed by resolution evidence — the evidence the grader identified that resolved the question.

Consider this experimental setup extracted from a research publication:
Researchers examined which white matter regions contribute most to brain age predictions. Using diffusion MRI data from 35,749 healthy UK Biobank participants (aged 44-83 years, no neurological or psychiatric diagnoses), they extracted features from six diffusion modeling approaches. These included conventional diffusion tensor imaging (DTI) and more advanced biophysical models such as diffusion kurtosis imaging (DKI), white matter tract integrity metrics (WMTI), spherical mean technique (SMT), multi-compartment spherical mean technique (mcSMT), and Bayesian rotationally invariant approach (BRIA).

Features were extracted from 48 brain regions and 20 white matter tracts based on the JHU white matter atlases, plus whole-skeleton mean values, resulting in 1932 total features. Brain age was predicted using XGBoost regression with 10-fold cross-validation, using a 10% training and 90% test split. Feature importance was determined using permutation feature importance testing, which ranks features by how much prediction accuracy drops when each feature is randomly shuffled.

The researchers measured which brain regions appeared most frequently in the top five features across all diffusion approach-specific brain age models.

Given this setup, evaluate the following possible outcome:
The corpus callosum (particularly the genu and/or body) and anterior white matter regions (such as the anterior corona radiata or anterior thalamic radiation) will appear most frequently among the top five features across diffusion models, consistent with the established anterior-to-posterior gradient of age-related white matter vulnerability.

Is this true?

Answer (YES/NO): NO